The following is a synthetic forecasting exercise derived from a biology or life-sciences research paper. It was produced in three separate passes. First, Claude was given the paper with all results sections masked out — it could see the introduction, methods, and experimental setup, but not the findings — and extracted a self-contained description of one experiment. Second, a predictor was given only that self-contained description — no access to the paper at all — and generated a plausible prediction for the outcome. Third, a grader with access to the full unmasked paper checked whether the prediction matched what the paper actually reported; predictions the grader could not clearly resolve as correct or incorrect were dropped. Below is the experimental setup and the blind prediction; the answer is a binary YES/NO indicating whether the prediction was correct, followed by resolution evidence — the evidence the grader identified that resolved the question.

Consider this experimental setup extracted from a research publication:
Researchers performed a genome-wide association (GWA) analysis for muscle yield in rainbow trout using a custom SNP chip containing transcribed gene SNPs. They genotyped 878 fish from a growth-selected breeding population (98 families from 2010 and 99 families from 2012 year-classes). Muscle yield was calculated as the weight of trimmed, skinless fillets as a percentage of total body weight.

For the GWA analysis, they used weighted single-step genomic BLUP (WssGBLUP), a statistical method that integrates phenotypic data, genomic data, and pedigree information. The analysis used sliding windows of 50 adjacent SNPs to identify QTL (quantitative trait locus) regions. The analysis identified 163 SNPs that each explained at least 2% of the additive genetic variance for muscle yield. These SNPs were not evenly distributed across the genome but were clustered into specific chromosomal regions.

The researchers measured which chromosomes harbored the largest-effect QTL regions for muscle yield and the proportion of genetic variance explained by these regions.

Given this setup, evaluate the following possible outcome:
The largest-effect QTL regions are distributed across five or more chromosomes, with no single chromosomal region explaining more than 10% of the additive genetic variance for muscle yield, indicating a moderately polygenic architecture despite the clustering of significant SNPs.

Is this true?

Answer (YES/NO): NO